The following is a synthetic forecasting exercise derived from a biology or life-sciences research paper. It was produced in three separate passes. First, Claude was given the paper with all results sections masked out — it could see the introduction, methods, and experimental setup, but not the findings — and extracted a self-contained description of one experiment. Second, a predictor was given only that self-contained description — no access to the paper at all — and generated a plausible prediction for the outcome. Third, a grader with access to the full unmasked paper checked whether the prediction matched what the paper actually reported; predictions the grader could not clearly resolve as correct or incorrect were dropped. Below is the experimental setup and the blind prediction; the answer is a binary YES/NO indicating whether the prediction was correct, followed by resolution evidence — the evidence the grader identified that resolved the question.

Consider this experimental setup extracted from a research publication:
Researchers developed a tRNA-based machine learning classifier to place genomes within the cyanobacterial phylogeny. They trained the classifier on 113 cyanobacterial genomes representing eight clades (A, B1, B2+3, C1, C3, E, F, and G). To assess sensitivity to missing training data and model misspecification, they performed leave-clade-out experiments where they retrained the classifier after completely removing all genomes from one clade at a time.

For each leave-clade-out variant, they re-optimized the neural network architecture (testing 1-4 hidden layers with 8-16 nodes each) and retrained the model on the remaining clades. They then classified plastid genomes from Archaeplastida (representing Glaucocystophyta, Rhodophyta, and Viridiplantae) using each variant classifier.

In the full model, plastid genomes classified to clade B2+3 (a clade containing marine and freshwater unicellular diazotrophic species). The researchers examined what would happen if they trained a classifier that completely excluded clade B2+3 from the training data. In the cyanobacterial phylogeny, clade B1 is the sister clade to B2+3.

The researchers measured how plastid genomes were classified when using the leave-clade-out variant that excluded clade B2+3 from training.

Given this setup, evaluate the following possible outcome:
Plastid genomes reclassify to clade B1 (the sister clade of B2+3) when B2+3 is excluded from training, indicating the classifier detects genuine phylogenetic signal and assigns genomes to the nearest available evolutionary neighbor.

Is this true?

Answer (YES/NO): NO